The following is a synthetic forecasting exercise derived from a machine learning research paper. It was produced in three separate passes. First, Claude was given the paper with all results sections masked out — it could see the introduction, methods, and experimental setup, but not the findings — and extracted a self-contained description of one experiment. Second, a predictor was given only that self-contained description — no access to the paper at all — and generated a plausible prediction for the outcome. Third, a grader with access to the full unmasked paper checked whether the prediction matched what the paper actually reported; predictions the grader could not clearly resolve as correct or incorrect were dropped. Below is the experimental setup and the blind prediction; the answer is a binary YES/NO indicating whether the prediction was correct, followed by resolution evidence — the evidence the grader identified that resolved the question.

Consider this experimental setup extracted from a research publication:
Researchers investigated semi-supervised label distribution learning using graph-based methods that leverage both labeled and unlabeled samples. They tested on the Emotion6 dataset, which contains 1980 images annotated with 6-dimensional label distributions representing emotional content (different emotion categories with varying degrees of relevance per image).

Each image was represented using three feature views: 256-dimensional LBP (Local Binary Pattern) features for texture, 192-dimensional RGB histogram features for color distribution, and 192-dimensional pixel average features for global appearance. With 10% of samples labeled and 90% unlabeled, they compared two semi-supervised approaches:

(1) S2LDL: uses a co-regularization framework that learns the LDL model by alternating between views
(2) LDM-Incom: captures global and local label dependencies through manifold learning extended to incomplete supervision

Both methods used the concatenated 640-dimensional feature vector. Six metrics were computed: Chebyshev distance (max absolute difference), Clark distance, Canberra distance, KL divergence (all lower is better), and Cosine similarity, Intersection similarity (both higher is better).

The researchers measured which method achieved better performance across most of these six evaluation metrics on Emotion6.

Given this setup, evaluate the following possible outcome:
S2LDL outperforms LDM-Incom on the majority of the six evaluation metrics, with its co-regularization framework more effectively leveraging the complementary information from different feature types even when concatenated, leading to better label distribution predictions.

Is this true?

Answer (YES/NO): NO